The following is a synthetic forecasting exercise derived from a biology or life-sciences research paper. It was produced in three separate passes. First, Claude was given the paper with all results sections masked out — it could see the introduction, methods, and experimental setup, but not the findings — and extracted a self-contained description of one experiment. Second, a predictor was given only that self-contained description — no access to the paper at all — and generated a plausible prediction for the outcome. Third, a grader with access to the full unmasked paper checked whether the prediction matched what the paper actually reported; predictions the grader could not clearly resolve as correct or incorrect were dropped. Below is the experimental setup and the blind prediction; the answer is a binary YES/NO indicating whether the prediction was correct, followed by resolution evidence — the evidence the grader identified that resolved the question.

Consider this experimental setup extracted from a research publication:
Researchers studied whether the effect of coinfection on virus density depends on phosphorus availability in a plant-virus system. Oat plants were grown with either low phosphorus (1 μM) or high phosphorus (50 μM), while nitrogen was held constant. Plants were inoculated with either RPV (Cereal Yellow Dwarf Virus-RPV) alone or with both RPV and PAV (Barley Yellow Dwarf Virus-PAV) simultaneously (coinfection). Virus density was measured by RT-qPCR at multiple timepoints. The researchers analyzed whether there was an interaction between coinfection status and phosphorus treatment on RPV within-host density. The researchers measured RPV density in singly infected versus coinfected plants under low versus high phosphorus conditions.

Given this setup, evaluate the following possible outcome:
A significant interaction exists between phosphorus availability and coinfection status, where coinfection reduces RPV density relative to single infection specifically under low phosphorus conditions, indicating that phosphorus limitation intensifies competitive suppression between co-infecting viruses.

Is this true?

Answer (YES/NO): NO